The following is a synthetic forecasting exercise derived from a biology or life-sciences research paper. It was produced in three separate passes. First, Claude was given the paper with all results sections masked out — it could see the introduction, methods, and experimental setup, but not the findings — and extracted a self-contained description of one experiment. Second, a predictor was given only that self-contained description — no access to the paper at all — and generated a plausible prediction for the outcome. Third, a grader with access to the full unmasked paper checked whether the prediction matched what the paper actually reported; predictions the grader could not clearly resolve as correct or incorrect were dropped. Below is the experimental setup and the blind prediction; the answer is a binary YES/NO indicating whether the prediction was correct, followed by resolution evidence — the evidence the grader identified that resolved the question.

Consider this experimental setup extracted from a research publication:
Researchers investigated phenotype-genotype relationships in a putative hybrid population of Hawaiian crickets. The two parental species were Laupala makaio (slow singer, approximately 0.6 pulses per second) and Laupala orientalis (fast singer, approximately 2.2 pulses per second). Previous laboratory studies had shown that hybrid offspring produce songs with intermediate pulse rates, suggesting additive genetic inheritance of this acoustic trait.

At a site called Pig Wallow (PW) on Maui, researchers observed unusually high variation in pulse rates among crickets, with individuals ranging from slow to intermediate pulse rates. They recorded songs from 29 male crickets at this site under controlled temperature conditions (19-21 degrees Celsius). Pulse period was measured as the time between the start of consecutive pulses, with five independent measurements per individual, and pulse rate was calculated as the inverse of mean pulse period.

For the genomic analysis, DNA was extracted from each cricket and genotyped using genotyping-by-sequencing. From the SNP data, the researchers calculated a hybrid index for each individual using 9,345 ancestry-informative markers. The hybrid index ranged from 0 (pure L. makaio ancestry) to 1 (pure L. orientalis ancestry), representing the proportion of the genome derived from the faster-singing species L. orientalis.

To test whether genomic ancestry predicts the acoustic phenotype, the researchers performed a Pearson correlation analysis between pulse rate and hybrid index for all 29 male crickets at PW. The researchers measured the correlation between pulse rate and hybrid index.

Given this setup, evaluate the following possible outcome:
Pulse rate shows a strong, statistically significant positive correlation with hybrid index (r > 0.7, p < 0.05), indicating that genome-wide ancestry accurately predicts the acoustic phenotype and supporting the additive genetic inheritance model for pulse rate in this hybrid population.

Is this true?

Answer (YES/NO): YES